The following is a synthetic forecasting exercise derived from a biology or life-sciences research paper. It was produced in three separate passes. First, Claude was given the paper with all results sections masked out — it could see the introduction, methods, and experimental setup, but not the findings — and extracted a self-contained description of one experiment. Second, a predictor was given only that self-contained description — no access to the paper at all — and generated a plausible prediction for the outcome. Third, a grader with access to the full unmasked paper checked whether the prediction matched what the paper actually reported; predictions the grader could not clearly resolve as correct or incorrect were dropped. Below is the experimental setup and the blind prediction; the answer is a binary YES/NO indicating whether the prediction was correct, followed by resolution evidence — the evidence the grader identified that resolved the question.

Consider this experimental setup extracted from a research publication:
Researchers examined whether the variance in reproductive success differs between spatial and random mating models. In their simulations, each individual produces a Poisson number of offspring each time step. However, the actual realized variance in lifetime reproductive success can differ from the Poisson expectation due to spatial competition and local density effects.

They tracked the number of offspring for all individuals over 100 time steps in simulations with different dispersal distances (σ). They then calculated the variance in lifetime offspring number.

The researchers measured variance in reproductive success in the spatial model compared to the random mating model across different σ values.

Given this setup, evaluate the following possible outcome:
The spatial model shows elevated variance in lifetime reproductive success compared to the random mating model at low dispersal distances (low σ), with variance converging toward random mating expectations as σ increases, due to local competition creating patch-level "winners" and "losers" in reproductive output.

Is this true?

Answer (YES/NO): NO